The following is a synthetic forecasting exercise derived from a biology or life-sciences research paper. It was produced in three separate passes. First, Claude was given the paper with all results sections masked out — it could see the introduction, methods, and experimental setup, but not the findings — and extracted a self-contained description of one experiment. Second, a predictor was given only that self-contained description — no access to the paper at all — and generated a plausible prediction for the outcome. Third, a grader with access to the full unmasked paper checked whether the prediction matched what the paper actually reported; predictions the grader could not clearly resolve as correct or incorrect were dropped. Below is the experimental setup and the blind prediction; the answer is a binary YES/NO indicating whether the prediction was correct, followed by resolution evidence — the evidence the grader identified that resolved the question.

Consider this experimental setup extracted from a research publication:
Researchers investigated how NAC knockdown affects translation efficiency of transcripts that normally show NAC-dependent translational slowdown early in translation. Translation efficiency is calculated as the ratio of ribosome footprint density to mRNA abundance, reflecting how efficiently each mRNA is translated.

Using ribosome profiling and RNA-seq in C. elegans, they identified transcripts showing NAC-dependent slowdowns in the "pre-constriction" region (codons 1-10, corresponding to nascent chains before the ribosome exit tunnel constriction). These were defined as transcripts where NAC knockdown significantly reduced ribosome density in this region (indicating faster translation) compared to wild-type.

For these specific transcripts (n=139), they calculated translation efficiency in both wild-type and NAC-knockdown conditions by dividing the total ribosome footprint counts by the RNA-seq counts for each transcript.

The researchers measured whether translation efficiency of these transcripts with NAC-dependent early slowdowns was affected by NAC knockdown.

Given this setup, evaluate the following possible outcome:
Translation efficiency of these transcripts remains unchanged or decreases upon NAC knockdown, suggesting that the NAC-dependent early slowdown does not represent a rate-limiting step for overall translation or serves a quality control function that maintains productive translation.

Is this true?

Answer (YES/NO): NO